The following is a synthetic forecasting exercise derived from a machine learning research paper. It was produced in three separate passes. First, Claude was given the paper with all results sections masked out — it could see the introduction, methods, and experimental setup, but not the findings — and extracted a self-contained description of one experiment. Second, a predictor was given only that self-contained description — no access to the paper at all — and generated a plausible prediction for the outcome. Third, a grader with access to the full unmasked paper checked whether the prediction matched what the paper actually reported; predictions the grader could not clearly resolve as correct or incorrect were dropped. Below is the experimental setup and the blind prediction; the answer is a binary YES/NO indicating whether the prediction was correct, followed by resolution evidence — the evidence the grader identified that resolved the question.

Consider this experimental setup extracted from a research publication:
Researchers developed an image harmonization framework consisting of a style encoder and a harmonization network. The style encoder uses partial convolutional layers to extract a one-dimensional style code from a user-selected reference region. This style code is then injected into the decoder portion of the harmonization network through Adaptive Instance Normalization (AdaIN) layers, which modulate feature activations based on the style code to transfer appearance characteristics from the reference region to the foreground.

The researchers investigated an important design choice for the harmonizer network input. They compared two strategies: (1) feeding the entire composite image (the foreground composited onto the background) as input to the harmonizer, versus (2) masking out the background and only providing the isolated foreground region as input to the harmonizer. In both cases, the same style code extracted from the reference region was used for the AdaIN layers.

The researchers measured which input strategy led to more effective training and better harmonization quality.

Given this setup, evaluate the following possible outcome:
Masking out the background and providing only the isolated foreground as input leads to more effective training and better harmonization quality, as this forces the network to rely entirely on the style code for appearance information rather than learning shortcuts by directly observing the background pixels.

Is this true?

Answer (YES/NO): YES